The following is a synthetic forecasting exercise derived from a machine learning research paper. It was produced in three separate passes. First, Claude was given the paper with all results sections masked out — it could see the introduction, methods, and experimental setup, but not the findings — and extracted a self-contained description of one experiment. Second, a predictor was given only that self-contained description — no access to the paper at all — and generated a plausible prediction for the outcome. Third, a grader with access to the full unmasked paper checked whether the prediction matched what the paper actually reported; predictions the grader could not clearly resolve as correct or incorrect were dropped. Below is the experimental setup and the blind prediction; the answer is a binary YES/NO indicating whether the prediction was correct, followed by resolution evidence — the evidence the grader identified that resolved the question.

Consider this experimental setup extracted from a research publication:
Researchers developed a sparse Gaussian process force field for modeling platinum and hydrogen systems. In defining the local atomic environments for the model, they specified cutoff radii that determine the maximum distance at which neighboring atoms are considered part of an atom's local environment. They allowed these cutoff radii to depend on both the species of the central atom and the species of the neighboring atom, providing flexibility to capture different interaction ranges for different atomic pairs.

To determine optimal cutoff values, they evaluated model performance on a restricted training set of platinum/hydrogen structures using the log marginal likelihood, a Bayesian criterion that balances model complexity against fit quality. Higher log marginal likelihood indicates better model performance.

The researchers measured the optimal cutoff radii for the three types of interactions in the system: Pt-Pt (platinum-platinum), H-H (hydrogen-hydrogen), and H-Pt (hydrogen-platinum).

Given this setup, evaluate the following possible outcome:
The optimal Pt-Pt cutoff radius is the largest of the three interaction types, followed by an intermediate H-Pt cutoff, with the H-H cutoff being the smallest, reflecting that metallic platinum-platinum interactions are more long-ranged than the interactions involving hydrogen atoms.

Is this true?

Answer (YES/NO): NO